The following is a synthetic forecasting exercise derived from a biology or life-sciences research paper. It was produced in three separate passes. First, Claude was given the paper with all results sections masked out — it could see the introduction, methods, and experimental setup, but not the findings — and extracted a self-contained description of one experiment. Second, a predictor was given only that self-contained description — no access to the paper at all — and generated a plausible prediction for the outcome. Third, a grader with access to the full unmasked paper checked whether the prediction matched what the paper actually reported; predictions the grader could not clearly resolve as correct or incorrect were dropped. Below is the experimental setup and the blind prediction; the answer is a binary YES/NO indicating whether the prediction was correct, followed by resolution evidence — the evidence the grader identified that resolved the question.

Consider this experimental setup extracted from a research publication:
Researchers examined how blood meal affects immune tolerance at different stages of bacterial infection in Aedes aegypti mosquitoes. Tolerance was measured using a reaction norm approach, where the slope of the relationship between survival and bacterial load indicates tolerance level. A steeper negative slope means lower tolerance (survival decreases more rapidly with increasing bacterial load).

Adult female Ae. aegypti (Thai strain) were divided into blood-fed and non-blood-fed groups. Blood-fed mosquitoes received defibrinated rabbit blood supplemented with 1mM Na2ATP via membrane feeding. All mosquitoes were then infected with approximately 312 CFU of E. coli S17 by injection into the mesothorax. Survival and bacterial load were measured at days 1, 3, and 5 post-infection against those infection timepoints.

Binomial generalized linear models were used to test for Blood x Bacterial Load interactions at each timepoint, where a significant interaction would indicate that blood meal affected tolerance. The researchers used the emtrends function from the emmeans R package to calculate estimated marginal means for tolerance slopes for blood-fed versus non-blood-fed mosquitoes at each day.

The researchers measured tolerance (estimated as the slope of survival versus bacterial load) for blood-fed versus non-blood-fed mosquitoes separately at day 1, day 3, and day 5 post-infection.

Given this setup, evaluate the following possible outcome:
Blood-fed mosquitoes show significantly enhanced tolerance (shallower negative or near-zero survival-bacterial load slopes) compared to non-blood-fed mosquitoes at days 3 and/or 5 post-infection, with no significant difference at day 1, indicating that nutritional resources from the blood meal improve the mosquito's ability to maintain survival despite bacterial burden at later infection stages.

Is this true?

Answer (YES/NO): NO